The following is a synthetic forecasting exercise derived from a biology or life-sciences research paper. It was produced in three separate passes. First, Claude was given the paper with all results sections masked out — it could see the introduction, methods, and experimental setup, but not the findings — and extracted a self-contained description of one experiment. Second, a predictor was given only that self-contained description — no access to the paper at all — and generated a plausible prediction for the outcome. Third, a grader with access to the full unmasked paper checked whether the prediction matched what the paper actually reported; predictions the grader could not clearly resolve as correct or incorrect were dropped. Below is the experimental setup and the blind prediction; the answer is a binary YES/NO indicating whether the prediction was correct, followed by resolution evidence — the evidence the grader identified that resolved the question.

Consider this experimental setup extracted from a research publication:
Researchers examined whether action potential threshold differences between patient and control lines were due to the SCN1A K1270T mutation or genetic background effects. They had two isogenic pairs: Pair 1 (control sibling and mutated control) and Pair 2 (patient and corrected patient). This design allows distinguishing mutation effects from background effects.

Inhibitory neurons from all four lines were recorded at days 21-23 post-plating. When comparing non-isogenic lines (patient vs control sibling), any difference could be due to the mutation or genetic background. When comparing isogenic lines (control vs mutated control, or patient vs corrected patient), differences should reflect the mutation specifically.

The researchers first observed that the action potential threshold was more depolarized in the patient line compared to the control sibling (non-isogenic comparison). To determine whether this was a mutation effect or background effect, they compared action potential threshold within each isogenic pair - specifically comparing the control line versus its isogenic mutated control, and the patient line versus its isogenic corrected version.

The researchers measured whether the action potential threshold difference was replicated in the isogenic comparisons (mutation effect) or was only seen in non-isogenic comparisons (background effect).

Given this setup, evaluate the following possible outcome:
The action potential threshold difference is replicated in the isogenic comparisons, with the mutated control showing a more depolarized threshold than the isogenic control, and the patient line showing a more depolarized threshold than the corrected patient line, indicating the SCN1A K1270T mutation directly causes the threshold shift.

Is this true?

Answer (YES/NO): NO